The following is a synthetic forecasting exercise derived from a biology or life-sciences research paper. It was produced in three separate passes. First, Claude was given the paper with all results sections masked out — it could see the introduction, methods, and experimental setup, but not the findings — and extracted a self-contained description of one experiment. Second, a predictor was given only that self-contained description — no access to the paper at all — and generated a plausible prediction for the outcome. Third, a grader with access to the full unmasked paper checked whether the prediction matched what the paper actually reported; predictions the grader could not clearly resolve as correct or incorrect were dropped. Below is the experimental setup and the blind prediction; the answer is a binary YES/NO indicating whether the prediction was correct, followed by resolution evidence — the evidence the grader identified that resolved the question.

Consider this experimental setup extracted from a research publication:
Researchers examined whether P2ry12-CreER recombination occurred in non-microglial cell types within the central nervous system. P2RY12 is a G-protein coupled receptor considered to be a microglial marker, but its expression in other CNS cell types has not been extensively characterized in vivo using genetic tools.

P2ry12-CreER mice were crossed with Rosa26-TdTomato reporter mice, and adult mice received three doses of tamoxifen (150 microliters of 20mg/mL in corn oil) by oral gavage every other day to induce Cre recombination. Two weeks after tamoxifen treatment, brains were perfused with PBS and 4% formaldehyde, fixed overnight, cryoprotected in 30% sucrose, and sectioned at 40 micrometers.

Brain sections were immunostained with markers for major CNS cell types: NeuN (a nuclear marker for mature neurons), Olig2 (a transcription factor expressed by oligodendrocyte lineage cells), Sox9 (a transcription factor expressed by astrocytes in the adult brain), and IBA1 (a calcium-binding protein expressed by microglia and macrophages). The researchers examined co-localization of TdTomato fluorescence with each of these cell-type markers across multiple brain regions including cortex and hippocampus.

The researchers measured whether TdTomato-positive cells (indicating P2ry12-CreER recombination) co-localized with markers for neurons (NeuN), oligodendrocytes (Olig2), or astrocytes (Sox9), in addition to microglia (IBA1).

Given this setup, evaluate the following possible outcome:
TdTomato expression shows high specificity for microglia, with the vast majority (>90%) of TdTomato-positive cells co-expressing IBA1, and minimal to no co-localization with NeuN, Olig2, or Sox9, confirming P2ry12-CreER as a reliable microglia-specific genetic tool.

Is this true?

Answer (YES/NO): YES